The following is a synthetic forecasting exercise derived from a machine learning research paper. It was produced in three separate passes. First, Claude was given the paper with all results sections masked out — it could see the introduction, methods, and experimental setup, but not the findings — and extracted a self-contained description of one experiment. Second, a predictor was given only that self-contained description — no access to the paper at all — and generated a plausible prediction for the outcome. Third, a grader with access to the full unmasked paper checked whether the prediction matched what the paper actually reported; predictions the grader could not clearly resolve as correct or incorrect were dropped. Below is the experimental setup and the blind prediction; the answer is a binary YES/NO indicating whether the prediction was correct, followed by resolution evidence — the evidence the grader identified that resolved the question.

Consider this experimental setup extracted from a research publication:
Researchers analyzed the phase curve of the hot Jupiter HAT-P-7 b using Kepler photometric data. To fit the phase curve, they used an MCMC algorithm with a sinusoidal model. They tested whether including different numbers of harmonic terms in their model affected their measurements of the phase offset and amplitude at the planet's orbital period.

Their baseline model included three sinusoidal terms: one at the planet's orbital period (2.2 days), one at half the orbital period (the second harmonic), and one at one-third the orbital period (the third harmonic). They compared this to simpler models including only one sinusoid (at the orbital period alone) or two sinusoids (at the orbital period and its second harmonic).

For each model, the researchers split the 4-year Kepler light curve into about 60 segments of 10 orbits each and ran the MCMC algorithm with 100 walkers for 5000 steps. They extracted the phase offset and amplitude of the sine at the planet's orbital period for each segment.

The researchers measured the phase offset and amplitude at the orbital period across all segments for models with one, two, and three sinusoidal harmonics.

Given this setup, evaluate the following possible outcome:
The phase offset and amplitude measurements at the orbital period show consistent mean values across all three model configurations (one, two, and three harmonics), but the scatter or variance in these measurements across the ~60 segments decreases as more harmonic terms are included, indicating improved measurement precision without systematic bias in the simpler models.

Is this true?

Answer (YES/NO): NO